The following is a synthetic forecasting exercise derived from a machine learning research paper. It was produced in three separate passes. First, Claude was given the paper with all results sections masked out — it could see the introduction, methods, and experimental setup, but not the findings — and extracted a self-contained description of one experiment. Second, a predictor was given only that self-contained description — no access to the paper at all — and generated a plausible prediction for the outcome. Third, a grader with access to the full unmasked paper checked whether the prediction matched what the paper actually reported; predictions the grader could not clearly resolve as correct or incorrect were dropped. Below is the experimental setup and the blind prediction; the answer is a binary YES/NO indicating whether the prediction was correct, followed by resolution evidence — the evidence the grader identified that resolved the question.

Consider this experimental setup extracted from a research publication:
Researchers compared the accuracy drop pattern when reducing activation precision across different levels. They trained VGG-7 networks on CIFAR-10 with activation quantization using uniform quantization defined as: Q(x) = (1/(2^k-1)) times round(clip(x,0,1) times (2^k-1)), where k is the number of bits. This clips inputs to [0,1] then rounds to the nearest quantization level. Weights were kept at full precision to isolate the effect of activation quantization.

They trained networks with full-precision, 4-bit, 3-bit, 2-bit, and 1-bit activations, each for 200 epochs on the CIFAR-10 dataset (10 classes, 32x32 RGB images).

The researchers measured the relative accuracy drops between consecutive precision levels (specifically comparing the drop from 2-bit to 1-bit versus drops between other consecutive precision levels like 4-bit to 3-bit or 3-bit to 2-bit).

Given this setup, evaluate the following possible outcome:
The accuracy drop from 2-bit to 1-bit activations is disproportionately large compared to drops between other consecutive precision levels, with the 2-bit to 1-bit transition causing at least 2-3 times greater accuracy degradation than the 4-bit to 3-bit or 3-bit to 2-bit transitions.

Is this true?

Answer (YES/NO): YES